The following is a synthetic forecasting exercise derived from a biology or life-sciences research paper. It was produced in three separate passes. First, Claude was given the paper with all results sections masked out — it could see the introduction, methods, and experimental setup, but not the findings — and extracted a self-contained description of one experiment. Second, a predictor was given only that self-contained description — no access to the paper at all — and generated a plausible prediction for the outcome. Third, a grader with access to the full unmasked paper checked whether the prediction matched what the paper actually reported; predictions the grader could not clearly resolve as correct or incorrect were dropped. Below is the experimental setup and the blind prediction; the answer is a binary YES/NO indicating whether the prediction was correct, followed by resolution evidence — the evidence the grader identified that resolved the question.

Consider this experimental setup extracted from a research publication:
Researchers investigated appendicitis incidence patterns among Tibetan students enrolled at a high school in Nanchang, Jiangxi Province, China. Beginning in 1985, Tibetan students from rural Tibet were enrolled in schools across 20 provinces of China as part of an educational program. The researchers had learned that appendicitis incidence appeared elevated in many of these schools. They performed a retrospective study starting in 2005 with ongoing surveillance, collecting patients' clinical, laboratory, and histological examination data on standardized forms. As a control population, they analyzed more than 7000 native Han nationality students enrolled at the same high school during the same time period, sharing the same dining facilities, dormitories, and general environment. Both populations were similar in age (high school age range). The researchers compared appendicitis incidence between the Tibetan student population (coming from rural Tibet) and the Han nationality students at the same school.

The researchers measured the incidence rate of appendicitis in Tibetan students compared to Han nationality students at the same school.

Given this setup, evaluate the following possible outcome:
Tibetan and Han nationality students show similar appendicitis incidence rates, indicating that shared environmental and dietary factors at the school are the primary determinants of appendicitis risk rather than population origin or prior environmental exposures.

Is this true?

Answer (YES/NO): NO